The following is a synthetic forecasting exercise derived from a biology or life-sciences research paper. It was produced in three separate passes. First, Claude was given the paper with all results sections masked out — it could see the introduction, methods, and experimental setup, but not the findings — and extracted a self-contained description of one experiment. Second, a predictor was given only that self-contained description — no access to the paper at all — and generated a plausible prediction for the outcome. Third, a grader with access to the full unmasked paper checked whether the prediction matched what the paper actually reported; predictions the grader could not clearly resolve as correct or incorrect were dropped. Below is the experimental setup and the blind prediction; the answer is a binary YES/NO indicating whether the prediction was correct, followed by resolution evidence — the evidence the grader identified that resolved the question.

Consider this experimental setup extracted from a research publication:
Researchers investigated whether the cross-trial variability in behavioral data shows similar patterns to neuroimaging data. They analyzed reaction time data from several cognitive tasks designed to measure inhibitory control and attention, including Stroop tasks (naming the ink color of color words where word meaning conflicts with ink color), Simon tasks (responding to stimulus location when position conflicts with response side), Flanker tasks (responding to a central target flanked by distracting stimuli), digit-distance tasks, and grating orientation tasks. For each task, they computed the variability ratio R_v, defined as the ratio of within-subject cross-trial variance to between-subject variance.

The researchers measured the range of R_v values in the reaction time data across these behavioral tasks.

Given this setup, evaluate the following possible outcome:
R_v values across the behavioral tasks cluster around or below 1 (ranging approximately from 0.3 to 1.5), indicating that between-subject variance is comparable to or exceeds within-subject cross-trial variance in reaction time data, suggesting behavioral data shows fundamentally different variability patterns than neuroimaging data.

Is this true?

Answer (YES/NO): NO